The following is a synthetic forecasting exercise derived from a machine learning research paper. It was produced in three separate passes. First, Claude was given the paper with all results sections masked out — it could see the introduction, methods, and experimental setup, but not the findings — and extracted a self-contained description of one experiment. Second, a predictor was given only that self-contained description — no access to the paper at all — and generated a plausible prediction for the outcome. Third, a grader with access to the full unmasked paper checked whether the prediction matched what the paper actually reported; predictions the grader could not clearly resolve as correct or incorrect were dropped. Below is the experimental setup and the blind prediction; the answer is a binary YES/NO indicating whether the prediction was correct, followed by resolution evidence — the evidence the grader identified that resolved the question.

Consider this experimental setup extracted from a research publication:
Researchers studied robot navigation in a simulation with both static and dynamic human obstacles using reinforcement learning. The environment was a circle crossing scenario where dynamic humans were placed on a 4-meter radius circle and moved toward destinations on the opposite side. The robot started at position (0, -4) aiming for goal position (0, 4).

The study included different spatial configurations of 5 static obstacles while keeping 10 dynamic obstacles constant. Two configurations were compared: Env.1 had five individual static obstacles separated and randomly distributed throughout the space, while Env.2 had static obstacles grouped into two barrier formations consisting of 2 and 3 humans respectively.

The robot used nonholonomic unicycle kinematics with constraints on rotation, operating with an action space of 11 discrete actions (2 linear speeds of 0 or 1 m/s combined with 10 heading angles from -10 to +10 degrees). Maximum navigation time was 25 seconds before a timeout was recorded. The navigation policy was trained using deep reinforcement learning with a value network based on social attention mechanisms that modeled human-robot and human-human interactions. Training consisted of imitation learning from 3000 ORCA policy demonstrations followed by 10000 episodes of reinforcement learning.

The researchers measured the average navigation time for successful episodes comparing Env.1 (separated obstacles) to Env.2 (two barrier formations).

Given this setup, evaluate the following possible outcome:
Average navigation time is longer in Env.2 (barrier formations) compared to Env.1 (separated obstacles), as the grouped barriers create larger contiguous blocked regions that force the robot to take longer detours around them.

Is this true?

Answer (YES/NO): YES